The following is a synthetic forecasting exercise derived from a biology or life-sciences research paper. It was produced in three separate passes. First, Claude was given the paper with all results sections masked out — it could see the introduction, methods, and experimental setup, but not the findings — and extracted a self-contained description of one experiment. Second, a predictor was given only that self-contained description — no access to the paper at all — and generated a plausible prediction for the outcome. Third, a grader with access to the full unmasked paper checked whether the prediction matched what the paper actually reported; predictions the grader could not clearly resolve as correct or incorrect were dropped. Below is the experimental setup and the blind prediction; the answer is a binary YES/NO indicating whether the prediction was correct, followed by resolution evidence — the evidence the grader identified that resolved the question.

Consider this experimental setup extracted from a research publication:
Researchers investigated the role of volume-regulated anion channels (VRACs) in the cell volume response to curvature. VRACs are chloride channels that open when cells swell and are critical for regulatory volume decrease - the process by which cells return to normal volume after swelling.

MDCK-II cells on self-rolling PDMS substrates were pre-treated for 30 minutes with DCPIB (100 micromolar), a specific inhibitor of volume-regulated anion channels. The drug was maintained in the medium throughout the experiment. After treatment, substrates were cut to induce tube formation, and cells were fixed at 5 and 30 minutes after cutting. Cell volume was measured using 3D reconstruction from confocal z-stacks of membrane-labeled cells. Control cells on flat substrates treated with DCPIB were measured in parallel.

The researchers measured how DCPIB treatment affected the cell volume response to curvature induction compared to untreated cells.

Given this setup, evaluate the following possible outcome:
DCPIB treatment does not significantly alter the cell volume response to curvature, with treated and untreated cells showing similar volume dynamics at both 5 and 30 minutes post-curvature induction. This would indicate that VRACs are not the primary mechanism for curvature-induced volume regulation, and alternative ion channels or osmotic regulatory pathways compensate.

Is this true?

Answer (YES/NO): NO